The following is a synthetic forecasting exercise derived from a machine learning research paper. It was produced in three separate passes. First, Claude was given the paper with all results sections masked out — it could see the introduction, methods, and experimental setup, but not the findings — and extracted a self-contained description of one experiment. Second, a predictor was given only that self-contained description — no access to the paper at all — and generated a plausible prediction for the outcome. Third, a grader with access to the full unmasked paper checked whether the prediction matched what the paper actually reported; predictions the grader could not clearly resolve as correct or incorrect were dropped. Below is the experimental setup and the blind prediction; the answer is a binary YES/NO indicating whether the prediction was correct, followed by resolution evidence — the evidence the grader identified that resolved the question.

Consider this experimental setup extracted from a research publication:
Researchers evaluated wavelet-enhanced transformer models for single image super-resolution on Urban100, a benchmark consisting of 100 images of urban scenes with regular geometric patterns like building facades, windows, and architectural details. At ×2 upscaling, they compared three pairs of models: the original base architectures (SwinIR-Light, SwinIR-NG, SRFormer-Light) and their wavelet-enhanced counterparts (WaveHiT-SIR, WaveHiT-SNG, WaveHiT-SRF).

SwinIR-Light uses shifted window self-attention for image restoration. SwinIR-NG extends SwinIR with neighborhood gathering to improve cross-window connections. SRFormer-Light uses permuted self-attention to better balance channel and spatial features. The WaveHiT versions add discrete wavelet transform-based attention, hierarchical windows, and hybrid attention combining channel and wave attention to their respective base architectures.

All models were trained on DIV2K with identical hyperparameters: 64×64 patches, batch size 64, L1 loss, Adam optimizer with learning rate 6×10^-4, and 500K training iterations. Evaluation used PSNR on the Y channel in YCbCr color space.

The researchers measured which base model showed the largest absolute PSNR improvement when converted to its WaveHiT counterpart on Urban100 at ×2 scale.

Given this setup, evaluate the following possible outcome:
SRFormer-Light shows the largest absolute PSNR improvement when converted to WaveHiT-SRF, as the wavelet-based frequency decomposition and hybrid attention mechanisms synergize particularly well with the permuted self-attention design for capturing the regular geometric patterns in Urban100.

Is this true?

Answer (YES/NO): YES